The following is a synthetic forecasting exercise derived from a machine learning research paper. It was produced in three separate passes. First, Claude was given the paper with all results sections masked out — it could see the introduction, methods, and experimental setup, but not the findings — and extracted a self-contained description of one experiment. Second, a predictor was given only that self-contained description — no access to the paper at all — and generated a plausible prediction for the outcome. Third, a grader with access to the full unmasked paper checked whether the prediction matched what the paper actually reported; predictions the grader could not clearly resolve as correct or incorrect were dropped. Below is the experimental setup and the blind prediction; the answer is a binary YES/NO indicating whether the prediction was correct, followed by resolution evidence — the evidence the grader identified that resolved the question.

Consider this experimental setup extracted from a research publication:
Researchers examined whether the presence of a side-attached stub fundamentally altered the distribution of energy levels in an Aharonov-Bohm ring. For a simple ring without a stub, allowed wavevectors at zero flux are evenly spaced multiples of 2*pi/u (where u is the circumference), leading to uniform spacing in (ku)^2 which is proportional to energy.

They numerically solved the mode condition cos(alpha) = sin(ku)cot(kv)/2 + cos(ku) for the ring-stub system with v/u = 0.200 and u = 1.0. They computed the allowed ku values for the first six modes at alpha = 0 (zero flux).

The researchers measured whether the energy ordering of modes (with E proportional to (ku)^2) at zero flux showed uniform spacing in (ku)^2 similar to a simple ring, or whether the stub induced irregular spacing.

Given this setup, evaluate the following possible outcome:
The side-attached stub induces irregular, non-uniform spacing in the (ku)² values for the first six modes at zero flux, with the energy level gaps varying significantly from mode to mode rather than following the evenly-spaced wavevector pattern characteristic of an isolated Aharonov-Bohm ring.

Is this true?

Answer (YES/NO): YES